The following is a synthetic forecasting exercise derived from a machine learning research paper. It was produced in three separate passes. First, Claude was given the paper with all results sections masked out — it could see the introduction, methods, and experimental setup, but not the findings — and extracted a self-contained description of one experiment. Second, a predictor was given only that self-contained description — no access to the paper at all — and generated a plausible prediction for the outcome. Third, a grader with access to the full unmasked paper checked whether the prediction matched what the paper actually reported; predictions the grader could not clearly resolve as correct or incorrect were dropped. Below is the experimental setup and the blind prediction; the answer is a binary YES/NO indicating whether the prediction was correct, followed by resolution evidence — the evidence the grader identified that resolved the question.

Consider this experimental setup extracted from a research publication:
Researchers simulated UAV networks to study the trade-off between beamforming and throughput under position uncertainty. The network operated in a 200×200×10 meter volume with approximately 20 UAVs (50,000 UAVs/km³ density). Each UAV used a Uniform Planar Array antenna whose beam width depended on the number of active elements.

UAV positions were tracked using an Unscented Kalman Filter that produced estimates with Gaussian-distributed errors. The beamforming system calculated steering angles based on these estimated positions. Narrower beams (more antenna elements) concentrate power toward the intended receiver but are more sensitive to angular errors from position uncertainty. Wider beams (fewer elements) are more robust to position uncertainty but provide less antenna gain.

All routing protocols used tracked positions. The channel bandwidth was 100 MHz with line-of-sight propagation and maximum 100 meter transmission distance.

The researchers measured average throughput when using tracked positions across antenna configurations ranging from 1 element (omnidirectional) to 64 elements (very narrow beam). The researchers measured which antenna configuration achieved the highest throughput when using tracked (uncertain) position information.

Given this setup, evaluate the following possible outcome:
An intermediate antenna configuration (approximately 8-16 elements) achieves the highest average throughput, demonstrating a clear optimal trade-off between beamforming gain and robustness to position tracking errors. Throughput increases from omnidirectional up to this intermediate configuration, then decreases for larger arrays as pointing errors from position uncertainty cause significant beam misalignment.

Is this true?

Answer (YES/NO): NO